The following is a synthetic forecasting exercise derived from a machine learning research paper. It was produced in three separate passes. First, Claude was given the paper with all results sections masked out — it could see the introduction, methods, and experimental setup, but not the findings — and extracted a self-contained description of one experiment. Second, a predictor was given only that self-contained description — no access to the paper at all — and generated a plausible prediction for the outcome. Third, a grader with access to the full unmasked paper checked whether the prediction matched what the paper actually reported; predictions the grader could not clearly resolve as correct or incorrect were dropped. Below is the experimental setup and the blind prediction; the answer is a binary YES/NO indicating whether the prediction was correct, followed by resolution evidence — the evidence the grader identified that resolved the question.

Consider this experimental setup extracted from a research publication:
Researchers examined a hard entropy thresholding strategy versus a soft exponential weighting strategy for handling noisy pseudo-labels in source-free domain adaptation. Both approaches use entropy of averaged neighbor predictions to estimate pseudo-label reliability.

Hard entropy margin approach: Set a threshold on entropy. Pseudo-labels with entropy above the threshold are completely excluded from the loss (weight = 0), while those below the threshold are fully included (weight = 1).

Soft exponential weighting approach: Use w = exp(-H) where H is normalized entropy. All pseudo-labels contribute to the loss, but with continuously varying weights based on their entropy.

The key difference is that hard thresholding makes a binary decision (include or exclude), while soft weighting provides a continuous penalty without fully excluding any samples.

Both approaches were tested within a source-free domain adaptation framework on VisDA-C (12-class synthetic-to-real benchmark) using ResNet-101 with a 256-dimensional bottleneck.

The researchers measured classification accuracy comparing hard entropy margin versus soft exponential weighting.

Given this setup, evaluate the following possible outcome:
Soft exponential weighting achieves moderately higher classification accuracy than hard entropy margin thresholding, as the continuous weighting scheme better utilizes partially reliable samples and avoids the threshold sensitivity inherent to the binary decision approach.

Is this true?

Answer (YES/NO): NO